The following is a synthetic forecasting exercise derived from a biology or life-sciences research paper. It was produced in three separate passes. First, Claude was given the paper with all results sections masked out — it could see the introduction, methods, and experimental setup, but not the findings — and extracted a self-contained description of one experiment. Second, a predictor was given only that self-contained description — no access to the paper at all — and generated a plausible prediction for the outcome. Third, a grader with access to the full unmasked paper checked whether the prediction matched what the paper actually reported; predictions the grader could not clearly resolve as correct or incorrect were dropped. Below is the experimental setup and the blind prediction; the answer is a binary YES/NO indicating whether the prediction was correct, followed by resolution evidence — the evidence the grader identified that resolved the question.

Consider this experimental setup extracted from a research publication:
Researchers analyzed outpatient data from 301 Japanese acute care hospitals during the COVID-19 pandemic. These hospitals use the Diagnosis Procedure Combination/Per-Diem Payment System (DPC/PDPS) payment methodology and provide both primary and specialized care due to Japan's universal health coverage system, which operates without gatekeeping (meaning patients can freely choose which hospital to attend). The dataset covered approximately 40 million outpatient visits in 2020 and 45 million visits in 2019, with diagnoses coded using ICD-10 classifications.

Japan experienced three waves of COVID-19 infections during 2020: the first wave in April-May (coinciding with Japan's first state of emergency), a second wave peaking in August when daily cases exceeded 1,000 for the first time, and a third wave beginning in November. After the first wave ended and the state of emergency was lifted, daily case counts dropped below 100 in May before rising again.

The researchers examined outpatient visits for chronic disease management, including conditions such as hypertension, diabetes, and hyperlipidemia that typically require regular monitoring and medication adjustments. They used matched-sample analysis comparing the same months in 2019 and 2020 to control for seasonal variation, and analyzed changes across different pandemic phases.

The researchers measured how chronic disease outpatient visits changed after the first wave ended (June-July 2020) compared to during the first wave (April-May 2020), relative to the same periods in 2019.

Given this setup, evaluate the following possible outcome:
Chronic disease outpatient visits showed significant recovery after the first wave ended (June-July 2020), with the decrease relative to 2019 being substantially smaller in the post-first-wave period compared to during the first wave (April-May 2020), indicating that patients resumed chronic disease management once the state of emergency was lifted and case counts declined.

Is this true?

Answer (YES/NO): YES